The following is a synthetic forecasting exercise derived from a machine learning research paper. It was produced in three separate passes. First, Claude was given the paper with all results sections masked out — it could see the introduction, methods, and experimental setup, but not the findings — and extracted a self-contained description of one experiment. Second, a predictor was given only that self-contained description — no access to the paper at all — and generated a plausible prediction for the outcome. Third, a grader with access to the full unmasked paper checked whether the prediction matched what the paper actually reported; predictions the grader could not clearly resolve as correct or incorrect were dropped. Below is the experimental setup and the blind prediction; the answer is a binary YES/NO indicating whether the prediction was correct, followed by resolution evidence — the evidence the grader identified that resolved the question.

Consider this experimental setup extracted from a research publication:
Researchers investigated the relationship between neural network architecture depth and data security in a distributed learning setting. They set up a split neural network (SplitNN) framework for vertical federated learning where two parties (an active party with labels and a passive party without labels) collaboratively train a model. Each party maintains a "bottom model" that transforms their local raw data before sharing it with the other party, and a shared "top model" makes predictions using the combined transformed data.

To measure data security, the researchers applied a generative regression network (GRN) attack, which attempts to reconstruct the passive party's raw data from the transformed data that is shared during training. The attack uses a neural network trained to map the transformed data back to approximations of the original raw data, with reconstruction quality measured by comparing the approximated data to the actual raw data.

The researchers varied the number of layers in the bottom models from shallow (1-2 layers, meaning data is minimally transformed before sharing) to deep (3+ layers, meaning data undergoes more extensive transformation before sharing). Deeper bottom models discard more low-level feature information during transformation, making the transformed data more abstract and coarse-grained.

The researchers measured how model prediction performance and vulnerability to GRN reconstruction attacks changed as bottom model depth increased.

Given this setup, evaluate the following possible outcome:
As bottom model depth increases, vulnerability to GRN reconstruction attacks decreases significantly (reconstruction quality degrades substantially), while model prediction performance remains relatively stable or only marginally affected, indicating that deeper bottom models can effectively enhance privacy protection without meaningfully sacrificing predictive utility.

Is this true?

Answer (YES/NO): NO